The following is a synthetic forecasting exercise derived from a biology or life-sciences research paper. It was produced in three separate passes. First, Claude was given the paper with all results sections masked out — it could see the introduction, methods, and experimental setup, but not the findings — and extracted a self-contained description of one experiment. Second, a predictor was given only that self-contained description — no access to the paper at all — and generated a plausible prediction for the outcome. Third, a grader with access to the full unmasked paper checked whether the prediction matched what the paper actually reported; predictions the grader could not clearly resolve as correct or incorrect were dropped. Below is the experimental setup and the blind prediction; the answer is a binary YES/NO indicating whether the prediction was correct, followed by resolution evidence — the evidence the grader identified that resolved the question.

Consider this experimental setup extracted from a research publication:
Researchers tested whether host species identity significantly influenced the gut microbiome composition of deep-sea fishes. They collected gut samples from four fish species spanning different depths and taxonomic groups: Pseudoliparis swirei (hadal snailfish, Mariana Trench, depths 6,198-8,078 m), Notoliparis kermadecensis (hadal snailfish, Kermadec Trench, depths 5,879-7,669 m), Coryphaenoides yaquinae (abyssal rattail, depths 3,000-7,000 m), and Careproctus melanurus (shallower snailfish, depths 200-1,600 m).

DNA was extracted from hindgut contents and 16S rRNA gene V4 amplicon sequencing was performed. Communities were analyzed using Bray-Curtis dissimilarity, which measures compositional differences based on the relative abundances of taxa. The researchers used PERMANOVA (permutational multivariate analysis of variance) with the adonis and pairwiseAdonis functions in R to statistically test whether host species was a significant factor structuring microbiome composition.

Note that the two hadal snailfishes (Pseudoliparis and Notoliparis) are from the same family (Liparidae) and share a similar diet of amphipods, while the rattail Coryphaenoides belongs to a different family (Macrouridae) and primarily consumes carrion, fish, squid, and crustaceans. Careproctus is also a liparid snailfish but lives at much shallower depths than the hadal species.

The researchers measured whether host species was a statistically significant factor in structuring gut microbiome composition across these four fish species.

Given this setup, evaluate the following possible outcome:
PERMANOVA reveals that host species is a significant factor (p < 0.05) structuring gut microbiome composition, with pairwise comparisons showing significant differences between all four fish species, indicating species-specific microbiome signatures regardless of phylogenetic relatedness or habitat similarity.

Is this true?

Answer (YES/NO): NO